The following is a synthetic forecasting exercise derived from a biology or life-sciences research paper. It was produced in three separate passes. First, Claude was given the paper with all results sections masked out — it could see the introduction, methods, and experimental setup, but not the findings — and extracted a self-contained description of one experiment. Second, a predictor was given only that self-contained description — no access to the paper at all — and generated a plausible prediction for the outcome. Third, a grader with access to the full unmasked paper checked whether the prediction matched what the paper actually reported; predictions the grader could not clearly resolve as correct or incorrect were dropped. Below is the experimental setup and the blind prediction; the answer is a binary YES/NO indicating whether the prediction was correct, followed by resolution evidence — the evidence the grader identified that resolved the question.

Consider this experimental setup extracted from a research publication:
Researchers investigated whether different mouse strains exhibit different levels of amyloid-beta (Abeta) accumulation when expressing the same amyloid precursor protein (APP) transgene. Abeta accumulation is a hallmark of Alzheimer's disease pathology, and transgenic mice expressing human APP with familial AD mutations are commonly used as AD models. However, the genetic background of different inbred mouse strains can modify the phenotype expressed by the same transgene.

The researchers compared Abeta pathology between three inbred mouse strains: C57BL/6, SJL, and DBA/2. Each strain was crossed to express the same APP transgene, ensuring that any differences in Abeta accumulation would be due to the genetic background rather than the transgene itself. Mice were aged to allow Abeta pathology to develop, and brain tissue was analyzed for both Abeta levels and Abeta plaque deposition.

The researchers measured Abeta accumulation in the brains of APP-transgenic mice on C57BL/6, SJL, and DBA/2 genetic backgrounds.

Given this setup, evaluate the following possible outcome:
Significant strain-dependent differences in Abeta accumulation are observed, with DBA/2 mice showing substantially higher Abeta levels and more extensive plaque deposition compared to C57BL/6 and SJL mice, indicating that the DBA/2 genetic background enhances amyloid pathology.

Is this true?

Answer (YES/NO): NO